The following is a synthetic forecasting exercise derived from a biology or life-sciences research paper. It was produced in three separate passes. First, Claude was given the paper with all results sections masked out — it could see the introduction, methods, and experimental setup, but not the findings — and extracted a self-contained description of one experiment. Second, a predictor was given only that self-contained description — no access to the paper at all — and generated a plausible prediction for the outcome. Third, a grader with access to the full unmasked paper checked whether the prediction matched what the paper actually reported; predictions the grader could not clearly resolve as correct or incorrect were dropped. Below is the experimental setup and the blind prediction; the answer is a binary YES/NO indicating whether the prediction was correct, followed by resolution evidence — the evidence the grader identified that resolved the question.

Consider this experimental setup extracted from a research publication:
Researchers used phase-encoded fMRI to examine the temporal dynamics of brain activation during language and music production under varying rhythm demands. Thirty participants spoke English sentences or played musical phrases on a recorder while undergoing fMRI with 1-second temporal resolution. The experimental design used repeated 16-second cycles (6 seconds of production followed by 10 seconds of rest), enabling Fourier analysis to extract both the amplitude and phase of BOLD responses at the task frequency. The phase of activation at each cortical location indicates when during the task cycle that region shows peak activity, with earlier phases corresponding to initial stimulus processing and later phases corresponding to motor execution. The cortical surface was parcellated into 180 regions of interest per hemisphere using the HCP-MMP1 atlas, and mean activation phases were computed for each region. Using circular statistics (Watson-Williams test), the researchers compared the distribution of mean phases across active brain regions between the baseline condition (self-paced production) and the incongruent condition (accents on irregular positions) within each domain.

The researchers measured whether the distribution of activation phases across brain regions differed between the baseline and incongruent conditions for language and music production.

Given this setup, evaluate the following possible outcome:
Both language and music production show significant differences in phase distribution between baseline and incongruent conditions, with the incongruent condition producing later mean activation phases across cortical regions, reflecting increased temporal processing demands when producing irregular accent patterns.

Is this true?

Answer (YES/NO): YES